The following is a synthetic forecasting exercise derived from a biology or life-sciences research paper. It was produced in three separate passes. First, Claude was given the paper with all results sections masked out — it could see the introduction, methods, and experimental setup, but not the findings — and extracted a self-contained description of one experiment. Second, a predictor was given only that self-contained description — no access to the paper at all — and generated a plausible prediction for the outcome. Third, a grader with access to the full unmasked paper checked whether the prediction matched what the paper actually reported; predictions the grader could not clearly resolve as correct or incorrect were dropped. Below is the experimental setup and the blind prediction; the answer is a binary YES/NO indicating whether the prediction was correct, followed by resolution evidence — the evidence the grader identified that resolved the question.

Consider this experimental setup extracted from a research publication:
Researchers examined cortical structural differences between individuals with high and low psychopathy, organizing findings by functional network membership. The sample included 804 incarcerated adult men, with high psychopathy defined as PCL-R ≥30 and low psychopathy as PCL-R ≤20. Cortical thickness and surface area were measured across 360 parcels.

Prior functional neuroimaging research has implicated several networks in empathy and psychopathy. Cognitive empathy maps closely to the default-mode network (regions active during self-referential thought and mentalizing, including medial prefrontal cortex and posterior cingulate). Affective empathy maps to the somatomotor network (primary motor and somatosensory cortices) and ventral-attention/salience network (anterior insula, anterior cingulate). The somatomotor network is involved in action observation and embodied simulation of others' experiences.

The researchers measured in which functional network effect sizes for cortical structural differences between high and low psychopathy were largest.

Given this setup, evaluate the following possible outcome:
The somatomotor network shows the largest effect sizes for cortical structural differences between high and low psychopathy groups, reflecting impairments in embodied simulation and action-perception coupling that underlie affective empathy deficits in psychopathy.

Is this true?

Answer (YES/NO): YES